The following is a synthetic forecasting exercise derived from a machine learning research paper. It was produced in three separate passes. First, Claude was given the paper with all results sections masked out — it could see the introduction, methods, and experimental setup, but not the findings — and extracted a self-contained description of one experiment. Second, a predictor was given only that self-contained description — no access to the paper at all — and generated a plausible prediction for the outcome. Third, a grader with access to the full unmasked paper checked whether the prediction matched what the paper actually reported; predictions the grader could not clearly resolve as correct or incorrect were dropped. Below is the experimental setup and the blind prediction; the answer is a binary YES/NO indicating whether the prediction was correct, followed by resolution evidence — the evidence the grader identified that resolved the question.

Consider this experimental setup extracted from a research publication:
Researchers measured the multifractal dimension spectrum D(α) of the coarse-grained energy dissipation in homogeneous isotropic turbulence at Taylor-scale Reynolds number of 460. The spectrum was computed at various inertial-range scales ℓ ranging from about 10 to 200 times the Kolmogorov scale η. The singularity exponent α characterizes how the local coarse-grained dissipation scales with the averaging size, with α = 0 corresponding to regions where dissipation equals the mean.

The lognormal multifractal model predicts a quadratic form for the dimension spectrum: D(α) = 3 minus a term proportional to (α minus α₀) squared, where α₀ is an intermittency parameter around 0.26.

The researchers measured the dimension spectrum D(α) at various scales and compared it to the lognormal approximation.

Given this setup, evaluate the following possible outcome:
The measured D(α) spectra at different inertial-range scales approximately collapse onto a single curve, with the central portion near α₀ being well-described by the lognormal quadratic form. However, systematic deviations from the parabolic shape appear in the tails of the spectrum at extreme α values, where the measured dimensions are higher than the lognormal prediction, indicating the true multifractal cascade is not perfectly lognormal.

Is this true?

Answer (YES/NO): NO